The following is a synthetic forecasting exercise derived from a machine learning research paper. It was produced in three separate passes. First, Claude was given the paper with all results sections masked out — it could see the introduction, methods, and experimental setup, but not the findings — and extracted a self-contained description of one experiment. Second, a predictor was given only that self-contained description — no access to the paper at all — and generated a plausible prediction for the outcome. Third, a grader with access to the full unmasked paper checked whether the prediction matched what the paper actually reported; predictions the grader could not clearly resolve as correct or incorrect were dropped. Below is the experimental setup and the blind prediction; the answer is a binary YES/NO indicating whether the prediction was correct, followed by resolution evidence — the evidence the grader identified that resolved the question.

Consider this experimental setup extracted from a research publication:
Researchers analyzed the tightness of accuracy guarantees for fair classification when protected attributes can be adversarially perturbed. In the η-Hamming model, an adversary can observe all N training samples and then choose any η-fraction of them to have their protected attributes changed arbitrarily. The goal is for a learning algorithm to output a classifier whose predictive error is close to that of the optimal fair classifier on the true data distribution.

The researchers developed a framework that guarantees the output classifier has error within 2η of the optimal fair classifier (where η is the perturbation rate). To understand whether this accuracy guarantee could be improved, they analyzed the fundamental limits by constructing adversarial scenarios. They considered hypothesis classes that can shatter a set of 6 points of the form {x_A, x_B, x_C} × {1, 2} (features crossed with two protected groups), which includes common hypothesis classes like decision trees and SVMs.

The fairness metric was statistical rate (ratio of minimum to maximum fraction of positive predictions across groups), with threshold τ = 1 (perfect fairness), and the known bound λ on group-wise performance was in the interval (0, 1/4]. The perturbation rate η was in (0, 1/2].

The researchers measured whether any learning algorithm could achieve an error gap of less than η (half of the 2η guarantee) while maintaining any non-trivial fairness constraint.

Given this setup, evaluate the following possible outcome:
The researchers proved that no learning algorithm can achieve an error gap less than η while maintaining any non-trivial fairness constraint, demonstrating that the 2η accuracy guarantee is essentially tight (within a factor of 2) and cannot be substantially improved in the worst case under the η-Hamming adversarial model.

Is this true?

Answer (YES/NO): YES